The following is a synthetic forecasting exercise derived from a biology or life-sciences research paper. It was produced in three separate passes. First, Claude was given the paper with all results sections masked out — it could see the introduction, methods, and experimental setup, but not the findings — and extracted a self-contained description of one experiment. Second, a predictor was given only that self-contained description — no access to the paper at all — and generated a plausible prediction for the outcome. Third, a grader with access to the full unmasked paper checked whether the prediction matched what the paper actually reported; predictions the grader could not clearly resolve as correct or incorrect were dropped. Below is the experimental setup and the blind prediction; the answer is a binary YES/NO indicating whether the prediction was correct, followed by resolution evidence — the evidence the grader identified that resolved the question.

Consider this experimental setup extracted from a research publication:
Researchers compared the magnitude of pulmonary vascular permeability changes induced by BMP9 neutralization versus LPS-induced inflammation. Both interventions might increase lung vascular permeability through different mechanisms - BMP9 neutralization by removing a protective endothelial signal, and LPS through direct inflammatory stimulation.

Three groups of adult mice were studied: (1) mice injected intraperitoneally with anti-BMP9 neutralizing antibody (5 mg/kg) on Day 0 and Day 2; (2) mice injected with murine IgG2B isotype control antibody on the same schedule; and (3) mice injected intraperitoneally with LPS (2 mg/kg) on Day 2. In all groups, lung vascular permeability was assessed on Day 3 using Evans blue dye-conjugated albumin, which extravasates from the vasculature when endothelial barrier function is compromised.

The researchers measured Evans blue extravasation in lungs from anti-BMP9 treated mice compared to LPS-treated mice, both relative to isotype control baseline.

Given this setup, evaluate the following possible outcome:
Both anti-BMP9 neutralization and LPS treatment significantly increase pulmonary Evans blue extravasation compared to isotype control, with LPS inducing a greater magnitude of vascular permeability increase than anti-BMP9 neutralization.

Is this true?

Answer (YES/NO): NO